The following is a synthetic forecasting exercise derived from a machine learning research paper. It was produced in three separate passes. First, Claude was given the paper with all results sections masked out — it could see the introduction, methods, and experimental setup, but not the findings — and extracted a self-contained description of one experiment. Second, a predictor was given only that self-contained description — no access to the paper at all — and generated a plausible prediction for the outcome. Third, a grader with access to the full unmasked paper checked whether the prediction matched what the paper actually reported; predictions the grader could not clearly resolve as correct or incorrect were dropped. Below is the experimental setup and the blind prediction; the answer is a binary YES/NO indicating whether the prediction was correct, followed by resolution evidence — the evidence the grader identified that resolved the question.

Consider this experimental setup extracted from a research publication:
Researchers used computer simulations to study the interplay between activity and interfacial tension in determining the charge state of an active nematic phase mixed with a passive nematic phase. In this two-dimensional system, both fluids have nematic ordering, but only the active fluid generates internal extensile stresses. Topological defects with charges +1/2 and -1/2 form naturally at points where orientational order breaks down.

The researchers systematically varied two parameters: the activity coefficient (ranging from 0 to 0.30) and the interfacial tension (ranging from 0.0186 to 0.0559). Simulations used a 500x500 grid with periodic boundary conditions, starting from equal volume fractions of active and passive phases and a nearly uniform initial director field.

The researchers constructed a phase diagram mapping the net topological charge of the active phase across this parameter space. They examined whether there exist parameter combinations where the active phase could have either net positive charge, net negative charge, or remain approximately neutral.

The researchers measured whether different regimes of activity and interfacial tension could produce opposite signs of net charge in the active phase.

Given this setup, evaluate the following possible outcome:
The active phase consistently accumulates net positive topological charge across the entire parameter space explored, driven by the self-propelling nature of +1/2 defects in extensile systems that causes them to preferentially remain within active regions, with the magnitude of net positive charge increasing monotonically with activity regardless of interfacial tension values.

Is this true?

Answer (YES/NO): NO